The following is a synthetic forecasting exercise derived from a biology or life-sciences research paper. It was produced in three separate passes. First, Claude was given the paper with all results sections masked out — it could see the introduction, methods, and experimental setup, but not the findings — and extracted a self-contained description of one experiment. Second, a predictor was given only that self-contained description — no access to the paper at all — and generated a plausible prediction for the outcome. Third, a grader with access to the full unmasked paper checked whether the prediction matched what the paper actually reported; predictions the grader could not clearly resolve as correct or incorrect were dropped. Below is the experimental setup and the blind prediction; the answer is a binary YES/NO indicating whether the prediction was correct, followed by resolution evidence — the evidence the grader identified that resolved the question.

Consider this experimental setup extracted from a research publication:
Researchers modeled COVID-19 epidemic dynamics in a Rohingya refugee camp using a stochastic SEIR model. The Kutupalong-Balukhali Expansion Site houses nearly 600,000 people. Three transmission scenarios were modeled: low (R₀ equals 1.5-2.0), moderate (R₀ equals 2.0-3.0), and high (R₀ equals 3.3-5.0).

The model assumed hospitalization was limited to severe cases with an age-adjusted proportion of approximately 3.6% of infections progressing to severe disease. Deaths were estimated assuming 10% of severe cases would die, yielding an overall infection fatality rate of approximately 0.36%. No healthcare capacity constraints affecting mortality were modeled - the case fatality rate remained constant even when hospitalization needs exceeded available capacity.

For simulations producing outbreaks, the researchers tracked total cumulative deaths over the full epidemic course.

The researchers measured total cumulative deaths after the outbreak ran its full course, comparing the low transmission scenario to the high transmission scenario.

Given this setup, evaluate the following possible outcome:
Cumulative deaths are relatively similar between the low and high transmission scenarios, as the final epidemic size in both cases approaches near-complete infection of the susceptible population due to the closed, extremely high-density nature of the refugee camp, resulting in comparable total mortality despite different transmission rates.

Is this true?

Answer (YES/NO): NO